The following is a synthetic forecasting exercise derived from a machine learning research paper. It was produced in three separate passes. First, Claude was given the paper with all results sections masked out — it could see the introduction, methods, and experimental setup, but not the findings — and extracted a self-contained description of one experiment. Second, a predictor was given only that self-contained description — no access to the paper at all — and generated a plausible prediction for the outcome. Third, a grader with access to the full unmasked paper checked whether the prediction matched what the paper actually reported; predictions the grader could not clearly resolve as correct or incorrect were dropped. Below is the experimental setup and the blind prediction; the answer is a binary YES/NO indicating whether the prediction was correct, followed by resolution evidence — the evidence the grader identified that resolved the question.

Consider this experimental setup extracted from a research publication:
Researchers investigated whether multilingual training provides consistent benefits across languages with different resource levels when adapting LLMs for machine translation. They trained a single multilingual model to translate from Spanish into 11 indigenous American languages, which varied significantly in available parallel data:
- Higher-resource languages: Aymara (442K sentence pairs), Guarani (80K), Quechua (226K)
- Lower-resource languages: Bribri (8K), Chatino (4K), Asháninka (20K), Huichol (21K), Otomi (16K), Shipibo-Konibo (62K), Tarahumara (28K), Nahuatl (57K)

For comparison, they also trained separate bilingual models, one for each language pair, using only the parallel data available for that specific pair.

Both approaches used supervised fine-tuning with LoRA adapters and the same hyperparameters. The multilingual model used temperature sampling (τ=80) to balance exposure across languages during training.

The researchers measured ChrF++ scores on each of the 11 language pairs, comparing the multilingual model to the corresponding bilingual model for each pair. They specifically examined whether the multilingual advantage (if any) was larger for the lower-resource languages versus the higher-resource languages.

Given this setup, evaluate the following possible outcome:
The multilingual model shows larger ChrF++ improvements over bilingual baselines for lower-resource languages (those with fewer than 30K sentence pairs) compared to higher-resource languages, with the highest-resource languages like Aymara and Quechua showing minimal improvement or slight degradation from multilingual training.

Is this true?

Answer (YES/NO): YES